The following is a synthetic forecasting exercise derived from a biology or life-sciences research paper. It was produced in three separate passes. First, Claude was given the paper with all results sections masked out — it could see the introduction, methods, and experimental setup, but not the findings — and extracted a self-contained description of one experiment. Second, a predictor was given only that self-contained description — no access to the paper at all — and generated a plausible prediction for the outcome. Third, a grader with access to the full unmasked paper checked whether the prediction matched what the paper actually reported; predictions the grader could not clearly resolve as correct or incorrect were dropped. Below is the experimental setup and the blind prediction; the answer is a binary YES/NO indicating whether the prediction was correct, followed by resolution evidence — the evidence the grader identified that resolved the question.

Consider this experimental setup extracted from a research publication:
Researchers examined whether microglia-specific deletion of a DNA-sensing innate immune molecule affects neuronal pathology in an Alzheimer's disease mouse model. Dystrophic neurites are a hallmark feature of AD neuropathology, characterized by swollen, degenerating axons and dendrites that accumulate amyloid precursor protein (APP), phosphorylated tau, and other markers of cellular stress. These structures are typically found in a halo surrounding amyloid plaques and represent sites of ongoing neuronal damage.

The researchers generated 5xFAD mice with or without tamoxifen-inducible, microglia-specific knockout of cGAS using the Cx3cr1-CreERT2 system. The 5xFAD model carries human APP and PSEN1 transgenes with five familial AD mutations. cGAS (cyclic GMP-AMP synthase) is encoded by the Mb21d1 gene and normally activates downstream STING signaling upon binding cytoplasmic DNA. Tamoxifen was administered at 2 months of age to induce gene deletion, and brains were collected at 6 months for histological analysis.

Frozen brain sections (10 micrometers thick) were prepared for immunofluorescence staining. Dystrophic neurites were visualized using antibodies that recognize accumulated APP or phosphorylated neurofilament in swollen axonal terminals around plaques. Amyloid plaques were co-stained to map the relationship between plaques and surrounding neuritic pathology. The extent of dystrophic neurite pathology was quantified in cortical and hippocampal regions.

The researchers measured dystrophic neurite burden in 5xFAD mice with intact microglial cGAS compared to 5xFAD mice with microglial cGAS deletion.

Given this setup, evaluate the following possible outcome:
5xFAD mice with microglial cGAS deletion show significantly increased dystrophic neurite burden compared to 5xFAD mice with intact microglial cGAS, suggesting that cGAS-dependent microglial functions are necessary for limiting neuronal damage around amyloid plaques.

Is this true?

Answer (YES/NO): NO